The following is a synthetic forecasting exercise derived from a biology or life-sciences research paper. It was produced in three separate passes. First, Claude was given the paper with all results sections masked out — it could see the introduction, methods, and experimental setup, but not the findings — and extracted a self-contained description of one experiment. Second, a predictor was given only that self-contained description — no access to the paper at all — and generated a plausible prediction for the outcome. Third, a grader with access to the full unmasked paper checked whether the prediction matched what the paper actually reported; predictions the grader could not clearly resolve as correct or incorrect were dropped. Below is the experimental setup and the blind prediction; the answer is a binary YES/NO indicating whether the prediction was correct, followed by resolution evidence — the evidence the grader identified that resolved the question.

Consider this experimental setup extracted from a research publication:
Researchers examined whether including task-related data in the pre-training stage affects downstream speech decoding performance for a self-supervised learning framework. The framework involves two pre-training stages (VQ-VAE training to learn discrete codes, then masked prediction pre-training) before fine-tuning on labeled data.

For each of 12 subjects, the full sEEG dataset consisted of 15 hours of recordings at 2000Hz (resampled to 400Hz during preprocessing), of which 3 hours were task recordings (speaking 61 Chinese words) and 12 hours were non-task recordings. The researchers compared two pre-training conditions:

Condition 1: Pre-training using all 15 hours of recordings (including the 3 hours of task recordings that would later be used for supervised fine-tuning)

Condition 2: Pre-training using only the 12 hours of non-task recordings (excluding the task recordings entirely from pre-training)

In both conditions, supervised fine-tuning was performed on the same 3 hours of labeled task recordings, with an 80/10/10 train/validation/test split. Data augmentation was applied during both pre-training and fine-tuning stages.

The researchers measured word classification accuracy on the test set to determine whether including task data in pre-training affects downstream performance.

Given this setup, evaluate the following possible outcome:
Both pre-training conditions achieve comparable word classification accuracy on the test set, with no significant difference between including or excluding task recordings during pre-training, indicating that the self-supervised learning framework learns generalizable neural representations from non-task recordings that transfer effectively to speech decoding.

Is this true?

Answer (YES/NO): NO